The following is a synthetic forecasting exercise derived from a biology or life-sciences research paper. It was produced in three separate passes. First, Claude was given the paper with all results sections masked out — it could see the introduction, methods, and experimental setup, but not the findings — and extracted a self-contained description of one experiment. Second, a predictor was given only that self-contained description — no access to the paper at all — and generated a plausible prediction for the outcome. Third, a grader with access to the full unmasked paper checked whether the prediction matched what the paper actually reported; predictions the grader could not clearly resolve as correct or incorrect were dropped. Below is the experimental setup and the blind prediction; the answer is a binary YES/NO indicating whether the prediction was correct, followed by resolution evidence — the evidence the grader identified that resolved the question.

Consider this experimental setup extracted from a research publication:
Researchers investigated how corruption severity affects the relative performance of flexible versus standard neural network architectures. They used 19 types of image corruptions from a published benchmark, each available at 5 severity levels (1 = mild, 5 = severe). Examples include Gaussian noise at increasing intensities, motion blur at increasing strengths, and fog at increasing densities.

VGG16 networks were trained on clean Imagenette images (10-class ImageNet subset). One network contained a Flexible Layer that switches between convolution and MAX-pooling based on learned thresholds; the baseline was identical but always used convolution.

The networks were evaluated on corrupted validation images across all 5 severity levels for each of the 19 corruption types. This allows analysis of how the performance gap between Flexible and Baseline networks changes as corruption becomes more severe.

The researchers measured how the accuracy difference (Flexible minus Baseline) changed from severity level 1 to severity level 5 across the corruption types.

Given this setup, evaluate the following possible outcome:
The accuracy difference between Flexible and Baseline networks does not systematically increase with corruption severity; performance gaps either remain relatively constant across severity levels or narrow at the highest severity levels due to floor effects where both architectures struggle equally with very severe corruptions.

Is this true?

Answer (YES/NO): NO